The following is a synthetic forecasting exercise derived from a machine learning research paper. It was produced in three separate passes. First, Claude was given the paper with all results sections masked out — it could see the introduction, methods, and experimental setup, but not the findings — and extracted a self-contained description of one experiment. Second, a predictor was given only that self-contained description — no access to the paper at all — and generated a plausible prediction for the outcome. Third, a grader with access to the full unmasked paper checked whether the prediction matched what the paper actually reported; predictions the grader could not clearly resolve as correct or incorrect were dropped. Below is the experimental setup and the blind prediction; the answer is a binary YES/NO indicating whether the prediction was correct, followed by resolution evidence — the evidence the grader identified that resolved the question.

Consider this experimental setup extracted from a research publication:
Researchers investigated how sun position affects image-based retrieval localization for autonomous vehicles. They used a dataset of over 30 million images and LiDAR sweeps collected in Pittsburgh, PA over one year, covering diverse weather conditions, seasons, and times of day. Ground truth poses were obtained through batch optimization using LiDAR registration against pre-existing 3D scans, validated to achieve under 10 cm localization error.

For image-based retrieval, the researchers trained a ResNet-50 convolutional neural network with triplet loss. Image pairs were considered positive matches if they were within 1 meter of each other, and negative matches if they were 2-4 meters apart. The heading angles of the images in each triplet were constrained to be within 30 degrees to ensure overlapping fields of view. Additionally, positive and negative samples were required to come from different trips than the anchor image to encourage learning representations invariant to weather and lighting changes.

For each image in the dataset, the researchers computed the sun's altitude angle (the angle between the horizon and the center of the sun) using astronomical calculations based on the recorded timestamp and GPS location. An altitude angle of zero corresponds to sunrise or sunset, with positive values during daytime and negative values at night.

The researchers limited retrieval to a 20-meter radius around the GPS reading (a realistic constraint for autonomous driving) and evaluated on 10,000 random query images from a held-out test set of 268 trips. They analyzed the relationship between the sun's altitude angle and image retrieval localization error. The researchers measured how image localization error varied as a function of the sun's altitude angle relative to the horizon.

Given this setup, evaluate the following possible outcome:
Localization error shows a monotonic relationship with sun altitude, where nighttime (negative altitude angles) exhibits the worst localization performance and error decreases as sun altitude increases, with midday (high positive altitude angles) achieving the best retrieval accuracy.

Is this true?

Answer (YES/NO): NO